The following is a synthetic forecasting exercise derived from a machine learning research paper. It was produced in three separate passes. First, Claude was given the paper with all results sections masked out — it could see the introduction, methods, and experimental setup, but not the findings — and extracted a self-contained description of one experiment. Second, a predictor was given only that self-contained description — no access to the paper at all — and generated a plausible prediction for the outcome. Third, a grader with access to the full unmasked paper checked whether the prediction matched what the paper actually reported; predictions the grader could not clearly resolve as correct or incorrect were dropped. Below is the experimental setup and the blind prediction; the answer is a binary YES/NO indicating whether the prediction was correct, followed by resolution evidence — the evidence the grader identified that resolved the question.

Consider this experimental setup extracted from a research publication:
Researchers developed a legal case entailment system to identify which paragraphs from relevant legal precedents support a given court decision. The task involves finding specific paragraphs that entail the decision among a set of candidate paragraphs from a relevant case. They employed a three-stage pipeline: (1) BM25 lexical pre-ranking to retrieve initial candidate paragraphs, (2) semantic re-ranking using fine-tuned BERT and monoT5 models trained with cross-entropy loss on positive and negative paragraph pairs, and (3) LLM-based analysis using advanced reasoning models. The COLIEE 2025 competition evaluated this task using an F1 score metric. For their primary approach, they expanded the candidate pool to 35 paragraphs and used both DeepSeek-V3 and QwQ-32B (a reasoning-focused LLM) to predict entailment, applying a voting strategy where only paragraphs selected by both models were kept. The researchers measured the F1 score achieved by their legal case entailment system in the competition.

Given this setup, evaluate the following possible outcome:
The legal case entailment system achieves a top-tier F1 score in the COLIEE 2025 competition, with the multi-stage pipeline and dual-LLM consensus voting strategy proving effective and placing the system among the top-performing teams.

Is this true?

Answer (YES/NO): YES